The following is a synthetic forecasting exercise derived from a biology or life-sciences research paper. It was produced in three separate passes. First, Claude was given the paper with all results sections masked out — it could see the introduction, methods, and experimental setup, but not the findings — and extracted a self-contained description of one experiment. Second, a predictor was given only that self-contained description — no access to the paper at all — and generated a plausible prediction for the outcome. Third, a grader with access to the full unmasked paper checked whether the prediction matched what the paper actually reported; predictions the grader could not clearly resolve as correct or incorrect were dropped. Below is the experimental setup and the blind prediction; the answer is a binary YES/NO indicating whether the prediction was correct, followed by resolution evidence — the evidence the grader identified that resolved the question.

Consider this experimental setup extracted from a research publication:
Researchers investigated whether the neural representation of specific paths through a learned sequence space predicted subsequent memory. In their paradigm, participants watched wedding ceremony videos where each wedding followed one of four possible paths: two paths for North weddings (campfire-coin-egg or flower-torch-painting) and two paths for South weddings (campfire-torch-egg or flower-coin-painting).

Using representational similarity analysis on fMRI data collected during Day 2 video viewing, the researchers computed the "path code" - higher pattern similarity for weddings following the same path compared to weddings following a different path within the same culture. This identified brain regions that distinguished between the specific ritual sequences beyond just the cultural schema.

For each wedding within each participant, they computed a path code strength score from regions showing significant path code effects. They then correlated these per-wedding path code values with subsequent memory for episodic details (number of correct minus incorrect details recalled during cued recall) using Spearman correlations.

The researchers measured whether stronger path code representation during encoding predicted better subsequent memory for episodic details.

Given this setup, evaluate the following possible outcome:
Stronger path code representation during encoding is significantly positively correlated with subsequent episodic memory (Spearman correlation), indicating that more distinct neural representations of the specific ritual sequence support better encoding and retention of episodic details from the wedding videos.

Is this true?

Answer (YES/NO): NO